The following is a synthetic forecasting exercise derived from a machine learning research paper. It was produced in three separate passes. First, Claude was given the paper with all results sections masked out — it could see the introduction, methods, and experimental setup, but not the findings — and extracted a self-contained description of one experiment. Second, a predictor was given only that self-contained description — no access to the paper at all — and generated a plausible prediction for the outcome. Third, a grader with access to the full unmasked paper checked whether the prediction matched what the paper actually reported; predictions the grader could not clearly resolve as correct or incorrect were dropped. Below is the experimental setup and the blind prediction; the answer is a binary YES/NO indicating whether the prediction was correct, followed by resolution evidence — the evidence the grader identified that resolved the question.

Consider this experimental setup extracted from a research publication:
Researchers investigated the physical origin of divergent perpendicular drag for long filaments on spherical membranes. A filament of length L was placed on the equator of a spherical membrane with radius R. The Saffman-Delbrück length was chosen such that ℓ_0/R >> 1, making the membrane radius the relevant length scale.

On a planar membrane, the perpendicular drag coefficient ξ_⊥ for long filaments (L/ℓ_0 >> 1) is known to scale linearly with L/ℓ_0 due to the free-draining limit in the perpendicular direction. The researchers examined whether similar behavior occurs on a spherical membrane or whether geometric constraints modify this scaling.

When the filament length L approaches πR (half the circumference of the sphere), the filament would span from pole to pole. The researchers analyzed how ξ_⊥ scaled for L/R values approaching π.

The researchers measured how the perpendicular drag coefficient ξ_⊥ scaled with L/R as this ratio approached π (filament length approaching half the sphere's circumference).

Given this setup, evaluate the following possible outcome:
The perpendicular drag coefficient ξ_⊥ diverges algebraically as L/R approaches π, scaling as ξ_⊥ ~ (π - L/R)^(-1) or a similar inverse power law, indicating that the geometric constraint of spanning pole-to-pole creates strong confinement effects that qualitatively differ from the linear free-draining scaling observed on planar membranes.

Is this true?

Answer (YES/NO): YES